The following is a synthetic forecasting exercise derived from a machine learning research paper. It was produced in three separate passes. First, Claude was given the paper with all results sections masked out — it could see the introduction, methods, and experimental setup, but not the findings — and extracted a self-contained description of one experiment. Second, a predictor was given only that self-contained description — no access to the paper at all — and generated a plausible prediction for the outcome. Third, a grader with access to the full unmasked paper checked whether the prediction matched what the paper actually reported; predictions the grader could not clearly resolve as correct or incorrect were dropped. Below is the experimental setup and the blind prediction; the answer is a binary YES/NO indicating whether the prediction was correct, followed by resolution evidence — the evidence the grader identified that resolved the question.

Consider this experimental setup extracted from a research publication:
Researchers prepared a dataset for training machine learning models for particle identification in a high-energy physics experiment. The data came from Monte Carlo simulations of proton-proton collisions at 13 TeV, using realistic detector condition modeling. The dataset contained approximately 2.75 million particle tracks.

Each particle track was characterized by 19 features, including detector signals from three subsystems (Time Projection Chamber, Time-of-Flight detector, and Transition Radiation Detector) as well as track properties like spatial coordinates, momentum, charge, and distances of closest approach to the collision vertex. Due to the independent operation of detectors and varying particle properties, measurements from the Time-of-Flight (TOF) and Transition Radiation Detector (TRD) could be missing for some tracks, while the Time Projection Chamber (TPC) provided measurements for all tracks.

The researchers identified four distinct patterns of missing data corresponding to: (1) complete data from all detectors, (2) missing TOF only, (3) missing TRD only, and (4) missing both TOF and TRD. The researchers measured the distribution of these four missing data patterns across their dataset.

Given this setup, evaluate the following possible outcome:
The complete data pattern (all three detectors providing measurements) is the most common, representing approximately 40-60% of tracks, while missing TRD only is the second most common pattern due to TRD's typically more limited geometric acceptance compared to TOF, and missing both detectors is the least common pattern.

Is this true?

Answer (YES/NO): NO